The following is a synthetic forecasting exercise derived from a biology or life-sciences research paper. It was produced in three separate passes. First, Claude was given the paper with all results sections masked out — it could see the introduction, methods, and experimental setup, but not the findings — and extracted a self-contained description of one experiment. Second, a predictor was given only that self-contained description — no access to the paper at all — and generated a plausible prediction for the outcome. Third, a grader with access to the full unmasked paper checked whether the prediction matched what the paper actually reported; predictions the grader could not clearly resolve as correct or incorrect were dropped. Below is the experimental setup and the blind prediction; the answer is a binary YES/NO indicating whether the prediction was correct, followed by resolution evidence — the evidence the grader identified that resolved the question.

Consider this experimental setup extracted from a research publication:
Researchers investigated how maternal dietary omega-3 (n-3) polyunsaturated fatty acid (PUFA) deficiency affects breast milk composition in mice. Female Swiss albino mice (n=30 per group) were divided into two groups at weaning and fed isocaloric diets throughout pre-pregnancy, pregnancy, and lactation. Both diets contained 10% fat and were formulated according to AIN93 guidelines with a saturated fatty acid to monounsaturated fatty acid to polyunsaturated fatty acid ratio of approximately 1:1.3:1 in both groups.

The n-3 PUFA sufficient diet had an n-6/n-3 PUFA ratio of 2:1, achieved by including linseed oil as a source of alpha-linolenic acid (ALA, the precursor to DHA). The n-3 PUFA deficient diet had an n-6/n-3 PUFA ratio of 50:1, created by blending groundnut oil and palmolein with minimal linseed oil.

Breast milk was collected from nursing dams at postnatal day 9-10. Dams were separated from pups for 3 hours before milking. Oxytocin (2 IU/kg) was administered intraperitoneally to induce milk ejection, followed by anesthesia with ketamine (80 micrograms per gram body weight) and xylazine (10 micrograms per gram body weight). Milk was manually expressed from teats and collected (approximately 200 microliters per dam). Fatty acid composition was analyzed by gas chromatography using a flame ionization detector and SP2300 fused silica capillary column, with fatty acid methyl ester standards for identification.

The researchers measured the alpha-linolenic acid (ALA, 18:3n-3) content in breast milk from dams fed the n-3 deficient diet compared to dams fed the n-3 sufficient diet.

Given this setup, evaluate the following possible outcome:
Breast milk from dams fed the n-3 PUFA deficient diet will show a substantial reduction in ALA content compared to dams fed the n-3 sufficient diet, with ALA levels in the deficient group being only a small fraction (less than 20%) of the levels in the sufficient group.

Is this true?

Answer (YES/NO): NO